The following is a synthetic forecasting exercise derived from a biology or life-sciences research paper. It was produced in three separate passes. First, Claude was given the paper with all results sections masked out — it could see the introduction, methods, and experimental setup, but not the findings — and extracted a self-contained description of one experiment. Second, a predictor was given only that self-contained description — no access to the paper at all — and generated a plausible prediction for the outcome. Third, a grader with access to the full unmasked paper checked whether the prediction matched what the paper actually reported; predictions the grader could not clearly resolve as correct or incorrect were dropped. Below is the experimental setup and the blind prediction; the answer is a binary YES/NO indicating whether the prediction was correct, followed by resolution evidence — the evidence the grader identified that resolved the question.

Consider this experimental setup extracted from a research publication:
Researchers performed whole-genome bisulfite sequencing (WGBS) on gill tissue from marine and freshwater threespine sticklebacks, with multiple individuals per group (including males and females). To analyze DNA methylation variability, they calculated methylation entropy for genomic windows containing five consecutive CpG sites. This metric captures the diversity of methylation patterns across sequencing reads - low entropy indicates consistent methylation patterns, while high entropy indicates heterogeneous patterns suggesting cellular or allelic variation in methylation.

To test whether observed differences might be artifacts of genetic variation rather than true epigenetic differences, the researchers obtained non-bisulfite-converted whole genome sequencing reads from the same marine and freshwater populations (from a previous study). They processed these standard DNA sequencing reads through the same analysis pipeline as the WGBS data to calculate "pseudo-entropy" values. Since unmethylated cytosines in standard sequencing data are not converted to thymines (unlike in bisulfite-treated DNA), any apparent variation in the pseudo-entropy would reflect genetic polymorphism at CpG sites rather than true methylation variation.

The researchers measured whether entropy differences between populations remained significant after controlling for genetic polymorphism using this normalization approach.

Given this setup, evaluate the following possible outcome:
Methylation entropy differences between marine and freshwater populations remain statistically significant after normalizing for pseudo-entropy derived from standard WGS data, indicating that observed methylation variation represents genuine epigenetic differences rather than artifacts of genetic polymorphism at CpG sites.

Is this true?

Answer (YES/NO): YES